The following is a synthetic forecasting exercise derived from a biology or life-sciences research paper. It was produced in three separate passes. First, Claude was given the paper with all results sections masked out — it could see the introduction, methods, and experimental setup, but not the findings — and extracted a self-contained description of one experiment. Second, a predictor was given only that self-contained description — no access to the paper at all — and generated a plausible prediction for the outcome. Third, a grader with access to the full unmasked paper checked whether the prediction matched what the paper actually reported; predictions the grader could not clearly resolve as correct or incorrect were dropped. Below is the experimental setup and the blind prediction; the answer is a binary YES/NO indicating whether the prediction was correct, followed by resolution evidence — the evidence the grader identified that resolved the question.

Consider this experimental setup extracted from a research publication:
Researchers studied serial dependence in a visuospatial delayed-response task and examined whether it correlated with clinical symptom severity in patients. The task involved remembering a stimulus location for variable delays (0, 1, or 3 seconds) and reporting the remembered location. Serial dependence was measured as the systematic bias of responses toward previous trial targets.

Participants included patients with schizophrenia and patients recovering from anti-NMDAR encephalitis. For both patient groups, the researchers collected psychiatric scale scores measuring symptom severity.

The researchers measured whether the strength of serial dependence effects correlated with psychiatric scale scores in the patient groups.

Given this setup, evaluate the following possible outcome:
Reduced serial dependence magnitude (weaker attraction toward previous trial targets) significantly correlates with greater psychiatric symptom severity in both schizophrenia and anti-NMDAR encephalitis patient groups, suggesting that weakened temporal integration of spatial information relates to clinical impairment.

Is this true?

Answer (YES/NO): NO